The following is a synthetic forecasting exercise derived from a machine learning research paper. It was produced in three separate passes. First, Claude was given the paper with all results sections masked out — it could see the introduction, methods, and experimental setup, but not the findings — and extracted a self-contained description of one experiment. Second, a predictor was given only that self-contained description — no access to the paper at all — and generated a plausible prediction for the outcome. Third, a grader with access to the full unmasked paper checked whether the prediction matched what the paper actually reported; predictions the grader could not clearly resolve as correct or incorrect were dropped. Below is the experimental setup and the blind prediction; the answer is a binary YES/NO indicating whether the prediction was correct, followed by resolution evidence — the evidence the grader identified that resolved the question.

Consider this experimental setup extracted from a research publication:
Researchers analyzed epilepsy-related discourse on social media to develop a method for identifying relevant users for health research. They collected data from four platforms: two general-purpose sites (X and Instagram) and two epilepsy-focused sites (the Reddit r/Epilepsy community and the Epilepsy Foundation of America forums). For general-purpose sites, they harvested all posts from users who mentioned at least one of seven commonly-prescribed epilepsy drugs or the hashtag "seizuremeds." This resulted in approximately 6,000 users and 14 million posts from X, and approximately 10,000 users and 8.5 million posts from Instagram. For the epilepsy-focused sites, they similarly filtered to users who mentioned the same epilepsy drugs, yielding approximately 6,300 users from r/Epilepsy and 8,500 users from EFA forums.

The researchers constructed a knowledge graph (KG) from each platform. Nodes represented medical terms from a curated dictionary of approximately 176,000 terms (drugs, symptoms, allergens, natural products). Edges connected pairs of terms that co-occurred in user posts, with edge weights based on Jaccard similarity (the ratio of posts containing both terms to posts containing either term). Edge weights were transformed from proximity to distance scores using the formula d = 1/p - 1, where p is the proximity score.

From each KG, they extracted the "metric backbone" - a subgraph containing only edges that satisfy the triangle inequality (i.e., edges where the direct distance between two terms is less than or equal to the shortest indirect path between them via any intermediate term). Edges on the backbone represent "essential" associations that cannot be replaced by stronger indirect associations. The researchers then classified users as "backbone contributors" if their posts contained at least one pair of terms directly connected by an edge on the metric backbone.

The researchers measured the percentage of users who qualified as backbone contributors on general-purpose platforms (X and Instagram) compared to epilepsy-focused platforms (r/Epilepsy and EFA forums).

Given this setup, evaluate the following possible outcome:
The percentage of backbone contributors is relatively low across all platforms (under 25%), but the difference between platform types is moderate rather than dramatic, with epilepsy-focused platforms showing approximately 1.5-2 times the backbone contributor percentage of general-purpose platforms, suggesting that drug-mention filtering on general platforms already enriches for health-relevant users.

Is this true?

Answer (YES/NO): NO